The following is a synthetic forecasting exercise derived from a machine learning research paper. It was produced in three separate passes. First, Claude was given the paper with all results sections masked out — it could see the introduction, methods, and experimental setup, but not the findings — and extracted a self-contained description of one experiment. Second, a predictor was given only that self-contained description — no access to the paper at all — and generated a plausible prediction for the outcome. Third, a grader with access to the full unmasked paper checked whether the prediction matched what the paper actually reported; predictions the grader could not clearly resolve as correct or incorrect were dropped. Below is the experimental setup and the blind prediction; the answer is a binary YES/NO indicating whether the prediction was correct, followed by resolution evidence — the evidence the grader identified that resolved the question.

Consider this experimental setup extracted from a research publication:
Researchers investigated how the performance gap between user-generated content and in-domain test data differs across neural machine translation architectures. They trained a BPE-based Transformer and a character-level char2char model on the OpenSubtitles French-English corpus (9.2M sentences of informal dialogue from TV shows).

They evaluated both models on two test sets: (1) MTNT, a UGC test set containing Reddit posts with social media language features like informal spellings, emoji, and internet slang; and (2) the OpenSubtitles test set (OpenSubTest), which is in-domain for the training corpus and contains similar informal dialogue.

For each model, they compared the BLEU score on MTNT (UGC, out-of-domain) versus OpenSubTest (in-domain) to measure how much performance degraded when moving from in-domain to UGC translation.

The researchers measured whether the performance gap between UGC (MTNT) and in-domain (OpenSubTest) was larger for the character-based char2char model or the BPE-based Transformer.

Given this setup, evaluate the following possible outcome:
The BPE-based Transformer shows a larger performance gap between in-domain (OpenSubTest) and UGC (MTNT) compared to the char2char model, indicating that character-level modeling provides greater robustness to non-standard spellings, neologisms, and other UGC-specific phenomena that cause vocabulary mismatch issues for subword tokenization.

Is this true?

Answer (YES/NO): YES